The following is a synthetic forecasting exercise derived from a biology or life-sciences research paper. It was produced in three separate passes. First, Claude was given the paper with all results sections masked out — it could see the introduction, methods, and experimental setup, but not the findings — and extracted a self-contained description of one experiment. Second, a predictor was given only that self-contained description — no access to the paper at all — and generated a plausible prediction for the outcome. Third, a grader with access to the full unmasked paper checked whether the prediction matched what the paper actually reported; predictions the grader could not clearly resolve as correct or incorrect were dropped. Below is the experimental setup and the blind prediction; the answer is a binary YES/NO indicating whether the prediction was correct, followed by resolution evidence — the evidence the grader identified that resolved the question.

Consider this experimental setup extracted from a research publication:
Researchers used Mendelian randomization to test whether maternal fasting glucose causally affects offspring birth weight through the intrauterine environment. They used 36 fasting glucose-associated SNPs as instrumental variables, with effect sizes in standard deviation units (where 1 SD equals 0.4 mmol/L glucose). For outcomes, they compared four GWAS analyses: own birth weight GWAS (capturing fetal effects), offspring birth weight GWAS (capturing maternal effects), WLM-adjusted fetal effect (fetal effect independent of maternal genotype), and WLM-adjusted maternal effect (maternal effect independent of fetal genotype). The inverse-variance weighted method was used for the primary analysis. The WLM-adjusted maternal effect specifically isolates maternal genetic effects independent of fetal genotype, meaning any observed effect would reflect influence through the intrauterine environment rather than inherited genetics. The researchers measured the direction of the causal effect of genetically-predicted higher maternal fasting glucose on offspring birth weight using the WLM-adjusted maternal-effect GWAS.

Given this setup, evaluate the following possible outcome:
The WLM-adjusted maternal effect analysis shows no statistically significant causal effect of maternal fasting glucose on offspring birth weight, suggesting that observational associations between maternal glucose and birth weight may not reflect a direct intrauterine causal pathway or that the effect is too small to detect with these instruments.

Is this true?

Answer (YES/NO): NO